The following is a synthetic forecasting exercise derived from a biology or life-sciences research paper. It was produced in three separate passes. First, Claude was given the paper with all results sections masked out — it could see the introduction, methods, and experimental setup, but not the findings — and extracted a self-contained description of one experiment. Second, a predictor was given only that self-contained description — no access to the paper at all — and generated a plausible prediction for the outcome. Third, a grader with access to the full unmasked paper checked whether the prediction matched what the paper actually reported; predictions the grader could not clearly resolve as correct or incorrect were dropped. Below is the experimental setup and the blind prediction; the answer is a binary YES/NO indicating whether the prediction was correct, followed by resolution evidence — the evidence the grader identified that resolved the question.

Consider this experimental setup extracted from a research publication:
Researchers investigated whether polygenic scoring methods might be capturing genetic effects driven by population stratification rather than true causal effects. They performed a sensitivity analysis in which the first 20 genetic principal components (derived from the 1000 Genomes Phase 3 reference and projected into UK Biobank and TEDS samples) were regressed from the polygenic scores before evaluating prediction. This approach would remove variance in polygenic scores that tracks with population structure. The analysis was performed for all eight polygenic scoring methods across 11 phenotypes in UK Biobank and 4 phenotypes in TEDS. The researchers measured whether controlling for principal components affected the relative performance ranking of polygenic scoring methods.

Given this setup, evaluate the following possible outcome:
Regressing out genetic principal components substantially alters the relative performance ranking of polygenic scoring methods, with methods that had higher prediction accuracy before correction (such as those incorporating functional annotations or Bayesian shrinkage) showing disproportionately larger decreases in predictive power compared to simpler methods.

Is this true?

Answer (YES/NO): NO